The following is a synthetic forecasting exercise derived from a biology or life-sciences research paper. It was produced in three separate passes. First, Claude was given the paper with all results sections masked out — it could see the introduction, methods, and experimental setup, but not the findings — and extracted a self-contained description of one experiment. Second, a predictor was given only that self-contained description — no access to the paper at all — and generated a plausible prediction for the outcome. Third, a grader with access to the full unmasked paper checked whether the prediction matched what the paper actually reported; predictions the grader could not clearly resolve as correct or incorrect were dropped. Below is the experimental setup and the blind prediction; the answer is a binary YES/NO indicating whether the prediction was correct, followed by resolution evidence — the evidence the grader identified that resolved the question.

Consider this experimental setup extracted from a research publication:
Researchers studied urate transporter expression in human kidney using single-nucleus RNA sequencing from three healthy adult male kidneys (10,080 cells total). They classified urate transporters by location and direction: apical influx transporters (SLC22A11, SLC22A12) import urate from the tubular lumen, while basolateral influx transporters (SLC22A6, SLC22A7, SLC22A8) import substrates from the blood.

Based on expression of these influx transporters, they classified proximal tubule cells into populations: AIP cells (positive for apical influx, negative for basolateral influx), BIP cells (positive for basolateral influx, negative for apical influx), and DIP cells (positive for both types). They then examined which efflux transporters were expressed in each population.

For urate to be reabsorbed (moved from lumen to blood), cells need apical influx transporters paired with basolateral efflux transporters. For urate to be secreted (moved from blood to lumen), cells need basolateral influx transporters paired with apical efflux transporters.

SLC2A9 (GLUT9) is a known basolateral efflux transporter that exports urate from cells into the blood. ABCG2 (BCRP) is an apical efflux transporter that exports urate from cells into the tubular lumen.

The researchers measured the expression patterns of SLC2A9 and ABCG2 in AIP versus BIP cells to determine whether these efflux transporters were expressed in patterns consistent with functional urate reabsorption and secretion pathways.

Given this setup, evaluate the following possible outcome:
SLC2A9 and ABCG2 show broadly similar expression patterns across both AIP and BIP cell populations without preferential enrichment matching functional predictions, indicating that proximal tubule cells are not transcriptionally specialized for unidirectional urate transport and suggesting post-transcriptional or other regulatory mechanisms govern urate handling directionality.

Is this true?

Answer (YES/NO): NO